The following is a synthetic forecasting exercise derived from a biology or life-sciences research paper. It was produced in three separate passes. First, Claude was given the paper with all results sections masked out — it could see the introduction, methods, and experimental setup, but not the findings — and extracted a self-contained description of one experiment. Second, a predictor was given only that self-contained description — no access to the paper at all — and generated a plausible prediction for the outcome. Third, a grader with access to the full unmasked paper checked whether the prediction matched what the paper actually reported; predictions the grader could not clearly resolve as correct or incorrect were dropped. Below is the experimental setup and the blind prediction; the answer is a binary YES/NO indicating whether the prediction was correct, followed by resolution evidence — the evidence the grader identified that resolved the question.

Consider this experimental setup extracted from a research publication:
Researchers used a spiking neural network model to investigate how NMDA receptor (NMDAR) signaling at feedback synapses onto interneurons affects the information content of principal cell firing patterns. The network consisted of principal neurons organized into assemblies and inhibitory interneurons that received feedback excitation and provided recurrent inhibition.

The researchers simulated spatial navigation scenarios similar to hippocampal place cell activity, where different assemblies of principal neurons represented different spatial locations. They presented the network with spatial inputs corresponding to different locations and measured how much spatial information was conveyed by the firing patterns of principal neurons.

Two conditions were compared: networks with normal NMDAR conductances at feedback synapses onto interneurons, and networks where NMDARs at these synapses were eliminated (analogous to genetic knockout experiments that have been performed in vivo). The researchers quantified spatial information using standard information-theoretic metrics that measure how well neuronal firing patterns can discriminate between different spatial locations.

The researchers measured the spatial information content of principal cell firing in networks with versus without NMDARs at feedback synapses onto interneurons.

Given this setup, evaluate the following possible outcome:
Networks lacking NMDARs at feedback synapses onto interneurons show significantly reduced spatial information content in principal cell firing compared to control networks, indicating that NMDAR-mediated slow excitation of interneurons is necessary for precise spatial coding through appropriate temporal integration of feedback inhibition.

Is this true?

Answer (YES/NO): YES